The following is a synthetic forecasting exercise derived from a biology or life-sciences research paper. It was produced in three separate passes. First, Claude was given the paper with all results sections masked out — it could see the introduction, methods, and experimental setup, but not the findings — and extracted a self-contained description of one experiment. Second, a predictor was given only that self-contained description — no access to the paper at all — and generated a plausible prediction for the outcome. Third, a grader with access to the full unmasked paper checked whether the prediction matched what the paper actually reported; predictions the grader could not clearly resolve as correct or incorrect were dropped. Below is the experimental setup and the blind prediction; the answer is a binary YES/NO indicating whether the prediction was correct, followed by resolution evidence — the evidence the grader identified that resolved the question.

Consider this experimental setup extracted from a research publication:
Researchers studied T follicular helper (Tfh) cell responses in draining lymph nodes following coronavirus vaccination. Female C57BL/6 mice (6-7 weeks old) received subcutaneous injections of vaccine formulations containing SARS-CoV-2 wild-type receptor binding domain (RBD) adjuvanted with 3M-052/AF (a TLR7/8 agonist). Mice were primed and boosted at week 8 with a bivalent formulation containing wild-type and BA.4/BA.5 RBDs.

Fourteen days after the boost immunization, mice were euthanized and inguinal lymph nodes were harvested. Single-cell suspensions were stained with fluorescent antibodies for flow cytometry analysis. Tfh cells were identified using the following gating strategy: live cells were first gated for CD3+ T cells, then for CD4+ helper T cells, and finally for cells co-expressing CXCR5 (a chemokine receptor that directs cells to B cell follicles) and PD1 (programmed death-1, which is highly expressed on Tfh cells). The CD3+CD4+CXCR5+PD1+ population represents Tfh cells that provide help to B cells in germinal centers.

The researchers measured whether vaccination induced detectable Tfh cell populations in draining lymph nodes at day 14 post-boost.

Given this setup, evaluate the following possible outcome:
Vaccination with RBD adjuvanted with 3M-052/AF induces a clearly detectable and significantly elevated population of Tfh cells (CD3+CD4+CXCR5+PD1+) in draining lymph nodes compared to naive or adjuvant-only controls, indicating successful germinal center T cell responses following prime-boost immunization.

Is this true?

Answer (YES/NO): YES